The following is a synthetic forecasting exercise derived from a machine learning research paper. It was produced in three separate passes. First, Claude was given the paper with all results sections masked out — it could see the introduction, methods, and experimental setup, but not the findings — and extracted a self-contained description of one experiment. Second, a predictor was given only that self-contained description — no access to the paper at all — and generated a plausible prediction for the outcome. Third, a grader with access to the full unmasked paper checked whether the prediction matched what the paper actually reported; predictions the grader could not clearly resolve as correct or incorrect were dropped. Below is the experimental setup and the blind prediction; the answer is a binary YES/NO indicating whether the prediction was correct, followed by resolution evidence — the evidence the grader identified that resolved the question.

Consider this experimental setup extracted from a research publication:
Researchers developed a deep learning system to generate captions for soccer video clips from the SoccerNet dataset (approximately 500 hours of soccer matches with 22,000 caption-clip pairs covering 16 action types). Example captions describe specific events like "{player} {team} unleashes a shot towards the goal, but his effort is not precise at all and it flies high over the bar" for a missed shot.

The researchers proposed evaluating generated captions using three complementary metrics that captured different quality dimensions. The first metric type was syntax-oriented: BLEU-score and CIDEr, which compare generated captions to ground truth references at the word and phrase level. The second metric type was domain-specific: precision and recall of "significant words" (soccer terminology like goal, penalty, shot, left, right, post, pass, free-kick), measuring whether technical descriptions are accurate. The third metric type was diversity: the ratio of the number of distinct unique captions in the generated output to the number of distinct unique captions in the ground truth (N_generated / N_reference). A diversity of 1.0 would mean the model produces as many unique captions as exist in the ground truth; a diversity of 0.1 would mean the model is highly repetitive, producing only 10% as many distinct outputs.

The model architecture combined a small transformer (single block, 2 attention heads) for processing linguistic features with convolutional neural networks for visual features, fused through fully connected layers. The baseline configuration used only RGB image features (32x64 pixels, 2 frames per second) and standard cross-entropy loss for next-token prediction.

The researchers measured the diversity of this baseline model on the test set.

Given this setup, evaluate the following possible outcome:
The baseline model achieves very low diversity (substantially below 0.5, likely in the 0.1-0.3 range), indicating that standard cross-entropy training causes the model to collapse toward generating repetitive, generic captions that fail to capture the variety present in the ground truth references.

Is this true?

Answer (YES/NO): NO